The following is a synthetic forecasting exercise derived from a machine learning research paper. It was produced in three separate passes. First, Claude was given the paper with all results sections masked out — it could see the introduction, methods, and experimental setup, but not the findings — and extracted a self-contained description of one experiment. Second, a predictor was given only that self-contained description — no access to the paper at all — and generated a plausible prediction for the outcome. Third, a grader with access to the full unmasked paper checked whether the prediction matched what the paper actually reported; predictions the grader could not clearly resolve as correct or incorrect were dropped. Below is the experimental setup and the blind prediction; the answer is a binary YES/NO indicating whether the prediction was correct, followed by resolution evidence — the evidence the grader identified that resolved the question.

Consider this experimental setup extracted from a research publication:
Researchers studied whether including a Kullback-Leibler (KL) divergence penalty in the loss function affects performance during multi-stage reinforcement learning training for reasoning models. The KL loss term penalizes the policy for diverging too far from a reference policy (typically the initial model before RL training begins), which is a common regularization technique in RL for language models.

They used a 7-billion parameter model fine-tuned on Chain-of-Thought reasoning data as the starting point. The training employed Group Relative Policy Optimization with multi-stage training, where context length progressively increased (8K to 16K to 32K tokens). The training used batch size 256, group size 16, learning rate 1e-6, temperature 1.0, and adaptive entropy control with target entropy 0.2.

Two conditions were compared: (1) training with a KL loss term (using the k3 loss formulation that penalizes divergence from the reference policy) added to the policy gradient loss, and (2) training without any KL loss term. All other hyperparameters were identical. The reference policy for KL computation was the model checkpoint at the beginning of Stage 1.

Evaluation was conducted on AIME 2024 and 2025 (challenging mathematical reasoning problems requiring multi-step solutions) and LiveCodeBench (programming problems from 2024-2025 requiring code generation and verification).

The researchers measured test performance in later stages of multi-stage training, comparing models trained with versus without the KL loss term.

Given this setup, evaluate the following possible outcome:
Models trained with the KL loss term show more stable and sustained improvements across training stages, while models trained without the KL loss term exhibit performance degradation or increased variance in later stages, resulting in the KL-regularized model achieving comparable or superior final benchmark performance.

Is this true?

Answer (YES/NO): NO